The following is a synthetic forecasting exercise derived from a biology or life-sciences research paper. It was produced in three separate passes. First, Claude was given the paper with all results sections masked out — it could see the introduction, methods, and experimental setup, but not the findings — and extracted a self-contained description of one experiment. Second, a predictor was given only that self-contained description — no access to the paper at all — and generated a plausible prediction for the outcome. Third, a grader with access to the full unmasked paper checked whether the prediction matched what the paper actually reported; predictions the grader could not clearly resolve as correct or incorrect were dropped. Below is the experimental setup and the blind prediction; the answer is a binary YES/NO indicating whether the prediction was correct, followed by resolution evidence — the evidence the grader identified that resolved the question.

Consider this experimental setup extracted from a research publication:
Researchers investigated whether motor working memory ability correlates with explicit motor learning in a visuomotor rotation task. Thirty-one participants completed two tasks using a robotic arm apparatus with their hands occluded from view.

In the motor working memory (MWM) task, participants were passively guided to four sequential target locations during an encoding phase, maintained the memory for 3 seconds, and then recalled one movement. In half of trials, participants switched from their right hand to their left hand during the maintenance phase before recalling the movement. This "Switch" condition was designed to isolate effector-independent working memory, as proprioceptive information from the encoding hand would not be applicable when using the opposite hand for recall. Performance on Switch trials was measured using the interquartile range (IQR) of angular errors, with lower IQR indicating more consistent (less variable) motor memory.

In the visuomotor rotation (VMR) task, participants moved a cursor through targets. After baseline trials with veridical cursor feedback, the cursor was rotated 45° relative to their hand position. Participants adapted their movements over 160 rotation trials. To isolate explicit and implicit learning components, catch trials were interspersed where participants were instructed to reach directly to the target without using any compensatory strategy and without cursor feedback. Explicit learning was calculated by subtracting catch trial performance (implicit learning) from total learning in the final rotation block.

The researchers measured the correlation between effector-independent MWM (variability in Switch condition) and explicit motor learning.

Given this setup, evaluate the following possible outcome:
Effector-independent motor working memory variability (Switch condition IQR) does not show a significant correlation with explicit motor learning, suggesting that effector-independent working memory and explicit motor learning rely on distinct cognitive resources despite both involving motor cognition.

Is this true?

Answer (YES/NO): NO